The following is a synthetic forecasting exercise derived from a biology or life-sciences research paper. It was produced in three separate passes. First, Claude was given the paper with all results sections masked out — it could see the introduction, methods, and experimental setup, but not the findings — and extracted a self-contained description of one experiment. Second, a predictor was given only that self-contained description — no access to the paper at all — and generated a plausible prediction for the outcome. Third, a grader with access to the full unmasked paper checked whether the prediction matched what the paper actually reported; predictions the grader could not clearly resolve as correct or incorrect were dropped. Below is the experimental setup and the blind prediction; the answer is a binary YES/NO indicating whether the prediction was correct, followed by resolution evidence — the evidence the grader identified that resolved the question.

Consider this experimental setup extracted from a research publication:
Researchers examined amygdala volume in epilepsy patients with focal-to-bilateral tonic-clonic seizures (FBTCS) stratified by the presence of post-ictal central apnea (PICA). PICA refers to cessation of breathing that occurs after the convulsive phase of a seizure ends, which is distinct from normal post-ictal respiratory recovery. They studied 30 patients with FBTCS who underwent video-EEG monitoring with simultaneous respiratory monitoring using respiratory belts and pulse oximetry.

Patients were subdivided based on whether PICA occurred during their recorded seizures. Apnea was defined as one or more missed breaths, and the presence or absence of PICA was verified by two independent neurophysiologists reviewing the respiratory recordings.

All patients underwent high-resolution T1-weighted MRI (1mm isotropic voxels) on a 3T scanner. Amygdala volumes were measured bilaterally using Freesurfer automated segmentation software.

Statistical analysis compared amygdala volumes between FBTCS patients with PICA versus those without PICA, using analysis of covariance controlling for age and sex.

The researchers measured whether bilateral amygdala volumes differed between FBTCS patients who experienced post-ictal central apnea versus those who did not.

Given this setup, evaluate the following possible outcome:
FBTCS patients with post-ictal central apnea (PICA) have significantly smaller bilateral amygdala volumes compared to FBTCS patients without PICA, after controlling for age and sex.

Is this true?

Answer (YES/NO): NO